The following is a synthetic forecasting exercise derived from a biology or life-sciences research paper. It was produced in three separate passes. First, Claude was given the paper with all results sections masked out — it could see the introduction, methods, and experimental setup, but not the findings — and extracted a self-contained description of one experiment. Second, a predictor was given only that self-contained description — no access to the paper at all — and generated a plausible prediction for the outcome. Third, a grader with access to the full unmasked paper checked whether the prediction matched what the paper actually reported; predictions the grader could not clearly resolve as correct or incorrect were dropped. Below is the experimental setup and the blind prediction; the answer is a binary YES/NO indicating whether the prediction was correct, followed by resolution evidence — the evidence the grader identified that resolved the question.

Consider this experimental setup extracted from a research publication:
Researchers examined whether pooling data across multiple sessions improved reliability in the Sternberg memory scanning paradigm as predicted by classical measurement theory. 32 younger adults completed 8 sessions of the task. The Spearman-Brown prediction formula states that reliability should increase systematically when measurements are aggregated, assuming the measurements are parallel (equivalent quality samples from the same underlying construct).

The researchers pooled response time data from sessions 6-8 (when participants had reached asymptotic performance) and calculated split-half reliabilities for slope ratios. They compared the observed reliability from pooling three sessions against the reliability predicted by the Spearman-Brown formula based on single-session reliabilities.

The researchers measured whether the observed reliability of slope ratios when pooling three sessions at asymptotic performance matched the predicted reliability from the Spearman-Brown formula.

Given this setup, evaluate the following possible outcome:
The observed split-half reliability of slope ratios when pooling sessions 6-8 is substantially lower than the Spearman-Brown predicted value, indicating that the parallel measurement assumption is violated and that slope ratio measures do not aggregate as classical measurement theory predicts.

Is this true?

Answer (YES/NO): NO